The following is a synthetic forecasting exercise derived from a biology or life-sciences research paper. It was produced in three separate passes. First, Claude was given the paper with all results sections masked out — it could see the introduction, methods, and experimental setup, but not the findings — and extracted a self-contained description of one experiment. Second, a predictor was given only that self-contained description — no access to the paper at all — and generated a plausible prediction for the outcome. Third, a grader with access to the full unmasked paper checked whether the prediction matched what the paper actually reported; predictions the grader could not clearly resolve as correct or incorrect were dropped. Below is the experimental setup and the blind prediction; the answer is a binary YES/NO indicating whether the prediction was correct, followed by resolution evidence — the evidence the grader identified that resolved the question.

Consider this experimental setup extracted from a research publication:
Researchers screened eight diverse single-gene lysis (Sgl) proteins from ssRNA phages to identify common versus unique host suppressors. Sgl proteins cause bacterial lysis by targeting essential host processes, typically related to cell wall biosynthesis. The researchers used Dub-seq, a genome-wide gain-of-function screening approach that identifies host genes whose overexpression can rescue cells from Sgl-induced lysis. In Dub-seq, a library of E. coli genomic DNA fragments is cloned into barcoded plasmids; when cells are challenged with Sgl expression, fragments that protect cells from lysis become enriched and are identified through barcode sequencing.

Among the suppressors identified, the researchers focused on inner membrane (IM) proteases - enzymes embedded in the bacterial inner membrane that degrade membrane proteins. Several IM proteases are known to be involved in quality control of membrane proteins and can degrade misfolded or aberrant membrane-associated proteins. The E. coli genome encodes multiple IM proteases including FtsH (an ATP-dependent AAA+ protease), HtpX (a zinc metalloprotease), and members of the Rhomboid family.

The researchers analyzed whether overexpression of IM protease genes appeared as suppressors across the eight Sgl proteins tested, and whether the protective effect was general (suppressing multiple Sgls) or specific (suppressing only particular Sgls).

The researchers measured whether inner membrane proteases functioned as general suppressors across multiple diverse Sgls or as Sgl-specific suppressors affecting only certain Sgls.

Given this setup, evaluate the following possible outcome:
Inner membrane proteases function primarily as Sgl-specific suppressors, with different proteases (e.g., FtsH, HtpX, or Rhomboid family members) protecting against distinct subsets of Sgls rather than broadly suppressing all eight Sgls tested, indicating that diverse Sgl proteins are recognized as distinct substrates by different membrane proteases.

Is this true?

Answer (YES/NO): YES